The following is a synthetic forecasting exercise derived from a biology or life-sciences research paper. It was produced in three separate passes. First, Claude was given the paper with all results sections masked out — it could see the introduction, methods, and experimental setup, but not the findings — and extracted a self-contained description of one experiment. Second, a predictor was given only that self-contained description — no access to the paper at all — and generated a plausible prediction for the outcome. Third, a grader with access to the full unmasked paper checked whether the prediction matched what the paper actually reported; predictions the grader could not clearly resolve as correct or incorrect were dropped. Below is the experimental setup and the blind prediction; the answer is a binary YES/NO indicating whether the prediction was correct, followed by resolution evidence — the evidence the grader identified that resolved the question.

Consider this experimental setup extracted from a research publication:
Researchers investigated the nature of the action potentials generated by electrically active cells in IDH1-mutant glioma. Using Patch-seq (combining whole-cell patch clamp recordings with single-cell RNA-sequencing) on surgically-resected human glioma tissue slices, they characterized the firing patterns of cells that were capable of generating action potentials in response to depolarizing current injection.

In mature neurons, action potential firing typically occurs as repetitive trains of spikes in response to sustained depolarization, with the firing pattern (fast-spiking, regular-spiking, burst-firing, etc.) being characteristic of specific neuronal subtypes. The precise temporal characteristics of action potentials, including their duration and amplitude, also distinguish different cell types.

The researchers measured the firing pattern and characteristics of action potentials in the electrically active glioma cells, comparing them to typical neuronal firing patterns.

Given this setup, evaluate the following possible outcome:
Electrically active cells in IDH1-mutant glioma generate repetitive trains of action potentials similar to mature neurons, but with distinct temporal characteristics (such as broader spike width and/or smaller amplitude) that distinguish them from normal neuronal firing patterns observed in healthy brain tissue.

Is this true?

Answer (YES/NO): NO